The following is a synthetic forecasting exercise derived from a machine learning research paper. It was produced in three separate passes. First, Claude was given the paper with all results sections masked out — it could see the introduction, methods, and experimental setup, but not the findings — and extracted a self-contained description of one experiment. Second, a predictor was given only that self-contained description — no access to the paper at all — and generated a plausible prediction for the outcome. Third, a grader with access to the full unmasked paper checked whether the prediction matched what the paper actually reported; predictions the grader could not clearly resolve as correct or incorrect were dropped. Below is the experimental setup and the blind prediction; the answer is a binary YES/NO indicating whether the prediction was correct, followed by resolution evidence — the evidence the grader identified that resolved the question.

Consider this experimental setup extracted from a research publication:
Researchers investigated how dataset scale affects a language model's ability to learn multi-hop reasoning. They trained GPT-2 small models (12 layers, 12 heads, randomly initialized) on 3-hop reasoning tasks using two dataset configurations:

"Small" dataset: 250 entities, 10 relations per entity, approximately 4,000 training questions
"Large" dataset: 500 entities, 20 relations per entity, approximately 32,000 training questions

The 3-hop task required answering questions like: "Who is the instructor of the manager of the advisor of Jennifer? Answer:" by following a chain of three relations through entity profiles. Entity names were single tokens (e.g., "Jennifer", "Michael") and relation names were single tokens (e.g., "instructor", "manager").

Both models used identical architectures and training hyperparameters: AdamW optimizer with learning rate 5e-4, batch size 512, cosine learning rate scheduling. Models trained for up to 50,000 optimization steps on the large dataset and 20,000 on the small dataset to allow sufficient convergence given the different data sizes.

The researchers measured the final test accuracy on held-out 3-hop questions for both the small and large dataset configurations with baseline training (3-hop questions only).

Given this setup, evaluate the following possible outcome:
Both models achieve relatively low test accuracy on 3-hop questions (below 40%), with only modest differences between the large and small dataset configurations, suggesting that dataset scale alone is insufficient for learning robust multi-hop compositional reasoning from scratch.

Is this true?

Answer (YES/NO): YES